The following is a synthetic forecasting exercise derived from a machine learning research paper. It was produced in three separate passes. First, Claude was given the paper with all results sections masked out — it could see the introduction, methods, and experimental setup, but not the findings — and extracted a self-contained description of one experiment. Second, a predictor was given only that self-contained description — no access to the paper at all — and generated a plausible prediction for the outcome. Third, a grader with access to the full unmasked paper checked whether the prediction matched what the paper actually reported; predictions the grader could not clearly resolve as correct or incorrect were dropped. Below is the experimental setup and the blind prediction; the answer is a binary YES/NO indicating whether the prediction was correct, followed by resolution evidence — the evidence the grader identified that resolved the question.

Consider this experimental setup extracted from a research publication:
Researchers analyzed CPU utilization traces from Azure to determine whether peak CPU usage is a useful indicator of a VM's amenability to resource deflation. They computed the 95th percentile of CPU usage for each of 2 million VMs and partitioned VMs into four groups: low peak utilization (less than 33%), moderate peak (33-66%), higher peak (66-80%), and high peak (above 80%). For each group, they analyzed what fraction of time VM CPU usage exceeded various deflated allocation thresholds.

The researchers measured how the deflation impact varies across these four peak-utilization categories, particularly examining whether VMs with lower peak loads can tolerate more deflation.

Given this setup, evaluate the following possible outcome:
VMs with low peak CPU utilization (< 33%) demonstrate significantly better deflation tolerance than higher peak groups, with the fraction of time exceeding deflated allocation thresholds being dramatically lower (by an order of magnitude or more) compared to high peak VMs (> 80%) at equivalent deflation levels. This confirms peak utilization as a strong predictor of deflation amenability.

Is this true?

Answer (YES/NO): NO